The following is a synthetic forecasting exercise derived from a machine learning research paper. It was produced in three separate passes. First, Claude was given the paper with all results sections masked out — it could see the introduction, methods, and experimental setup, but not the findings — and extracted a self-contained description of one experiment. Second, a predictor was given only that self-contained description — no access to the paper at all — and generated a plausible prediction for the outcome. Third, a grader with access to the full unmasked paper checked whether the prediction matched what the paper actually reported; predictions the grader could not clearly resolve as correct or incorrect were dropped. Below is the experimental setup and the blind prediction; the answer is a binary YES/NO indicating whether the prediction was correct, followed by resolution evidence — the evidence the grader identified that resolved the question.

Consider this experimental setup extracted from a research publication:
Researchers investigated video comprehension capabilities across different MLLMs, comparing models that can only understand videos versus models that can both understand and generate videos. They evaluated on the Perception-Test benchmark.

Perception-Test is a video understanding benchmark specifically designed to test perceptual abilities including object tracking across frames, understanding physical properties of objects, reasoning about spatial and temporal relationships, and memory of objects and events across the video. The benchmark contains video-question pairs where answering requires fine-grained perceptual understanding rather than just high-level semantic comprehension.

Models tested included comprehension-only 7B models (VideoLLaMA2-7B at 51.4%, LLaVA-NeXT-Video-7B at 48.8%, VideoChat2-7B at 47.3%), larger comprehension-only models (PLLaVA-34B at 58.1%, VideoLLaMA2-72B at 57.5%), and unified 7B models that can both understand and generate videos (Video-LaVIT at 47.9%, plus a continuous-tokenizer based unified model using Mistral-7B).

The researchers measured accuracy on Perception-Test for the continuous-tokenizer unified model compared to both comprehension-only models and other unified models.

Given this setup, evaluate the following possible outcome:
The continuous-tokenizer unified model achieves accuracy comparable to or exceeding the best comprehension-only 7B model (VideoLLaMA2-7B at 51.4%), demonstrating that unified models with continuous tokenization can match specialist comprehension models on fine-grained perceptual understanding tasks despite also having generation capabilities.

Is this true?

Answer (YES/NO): YES